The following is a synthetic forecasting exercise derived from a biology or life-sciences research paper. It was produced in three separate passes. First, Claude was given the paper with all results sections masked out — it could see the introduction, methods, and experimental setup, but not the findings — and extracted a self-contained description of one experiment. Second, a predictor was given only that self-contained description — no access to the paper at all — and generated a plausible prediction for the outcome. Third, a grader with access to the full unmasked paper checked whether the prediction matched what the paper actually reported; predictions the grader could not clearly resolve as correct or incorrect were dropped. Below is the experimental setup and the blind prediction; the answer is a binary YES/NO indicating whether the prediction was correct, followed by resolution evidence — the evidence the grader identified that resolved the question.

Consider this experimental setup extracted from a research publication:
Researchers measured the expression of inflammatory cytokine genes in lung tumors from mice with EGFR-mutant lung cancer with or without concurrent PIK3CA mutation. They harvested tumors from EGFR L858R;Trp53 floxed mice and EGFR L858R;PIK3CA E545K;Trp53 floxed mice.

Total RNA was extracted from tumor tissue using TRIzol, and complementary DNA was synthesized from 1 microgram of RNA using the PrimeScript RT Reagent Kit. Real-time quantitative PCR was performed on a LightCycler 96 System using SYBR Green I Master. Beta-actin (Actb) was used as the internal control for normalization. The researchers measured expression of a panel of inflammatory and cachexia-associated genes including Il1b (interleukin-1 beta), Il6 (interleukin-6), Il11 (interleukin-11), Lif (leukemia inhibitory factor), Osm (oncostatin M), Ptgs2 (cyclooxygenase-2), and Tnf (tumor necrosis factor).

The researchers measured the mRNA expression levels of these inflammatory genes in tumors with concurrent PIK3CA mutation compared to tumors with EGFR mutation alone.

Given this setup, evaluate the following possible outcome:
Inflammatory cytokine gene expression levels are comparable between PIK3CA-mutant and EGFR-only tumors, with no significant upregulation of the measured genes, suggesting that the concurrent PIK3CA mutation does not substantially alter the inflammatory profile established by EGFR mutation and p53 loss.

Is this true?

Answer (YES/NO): NO